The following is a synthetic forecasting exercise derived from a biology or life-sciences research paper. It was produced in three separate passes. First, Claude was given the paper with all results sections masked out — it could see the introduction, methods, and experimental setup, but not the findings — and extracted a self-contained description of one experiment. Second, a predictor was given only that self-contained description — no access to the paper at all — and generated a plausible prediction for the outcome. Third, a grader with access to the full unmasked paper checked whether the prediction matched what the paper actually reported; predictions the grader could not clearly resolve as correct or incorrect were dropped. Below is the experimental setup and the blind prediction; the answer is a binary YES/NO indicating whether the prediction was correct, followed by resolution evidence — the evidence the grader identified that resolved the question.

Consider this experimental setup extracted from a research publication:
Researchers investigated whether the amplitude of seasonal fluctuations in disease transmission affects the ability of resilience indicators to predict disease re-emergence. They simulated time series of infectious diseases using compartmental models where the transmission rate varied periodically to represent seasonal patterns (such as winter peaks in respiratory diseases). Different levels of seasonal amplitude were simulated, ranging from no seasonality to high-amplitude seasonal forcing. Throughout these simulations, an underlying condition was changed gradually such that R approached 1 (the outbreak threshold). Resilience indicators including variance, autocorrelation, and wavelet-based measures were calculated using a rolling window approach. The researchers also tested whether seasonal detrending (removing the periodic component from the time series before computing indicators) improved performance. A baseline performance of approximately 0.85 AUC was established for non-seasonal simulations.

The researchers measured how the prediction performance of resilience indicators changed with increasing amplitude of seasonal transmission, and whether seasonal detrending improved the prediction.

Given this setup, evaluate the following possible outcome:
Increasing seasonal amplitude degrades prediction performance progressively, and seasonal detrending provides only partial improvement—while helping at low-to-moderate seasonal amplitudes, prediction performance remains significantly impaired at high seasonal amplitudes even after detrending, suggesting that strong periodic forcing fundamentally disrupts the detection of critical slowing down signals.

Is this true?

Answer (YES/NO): NO